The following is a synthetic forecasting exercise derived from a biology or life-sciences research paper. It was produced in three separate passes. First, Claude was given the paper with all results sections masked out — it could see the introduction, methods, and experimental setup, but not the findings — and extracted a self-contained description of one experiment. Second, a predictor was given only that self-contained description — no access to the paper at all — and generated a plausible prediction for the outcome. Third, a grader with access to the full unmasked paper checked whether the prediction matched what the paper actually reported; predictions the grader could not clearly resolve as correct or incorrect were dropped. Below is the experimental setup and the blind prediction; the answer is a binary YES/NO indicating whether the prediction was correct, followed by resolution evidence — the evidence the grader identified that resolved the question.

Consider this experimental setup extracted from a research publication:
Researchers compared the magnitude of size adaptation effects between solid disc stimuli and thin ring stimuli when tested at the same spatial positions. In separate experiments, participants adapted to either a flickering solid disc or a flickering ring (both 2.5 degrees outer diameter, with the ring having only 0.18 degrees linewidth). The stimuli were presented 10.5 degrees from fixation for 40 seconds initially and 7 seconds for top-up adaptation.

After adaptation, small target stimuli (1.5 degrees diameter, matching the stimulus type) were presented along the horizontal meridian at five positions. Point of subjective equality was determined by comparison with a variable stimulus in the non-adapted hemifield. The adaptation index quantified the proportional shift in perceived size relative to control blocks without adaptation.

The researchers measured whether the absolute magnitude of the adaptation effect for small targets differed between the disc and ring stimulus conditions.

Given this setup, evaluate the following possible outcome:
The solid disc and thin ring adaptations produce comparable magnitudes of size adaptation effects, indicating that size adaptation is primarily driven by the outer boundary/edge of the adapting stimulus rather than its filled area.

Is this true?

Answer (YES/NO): NO